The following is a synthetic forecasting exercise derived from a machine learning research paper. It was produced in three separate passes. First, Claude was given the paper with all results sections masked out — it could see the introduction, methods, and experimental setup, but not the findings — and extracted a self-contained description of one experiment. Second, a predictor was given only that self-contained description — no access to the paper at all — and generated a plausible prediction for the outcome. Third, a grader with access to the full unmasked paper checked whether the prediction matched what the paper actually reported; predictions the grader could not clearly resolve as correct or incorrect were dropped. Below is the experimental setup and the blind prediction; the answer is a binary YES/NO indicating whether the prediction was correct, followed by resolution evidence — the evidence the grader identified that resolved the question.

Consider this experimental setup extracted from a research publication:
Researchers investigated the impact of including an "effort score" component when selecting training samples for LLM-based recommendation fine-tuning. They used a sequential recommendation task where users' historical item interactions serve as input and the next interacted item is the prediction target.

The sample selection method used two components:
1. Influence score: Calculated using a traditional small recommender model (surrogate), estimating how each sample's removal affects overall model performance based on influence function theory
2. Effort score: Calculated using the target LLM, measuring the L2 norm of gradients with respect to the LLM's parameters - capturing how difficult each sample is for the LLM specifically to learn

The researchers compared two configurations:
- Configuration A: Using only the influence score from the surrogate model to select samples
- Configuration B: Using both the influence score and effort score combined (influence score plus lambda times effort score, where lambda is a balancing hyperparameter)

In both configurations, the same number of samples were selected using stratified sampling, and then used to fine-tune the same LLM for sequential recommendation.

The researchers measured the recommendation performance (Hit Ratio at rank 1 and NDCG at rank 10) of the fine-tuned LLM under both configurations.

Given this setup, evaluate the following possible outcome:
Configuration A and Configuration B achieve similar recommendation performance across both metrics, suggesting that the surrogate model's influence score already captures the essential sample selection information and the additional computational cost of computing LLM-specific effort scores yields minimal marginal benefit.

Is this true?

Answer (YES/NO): NO